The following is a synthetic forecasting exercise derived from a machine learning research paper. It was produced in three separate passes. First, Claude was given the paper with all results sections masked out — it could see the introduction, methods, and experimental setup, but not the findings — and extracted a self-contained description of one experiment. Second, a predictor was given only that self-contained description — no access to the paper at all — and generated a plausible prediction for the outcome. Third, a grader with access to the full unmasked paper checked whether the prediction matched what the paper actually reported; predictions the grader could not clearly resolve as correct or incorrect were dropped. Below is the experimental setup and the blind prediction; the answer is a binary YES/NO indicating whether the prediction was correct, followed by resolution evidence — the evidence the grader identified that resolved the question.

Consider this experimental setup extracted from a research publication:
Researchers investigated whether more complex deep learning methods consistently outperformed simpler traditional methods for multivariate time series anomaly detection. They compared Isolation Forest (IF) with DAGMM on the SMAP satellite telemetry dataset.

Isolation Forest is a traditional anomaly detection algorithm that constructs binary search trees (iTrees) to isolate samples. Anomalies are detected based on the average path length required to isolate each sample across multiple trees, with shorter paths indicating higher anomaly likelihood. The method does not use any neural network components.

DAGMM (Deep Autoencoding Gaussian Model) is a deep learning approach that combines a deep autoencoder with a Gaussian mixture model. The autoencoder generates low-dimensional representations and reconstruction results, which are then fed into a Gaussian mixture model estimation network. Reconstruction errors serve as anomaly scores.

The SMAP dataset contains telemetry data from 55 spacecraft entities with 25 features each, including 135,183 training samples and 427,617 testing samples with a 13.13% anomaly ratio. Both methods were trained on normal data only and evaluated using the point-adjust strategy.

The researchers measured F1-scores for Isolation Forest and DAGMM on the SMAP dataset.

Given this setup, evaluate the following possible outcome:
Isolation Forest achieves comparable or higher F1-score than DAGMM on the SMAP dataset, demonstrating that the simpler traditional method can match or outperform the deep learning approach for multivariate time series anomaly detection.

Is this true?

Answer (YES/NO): NO